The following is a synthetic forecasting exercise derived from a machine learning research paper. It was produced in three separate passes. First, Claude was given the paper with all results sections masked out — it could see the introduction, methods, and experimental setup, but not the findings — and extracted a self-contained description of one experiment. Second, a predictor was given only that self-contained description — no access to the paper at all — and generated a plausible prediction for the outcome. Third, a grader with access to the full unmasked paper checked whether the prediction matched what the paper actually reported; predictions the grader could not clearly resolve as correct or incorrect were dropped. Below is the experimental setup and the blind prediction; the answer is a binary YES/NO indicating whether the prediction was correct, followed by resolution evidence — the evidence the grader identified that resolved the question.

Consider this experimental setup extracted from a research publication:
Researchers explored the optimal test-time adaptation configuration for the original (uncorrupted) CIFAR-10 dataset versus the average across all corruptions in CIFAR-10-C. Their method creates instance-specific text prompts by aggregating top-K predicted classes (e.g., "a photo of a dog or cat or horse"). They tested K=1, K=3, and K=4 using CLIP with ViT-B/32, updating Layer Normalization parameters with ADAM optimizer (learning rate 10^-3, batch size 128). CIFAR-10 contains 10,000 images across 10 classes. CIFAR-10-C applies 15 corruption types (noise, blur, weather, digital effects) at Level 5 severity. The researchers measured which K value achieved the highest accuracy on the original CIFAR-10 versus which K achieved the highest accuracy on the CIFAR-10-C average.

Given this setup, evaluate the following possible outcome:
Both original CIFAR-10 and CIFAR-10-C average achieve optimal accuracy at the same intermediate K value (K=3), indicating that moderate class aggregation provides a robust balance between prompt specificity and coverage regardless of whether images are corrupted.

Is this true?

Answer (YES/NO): NO